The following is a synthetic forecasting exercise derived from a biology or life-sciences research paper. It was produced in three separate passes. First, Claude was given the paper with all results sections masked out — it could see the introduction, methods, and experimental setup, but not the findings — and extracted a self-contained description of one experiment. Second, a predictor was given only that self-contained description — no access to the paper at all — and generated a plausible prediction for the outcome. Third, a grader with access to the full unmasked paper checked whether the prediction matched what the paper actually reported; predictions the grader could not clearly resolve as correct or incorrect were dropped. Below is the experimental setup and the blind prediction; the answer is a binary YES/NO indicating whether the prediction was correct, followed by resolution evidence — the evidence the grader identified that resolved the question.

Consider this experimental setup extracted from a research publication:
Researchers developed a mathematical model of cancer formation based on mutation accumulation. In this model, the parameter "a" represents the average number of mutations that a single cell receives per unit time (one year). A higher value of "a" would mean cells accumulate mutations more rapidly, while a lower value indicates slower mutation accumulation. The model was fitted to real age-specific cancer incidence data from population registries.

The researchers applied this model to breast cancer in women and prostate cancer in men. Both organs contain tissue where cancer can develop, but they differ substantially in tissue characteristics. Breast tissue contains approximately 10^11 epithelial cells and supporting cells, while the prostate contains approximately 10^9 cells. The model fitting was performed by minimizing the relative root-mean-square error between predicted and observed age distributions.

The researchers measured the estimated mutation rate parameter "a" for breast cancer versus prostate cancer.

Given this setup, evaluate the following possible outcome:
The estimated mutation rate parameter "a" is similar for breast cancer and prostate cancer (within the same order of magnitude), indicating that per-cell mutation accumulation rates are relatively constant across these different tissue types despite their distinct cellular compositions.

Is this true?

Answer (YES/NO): NO